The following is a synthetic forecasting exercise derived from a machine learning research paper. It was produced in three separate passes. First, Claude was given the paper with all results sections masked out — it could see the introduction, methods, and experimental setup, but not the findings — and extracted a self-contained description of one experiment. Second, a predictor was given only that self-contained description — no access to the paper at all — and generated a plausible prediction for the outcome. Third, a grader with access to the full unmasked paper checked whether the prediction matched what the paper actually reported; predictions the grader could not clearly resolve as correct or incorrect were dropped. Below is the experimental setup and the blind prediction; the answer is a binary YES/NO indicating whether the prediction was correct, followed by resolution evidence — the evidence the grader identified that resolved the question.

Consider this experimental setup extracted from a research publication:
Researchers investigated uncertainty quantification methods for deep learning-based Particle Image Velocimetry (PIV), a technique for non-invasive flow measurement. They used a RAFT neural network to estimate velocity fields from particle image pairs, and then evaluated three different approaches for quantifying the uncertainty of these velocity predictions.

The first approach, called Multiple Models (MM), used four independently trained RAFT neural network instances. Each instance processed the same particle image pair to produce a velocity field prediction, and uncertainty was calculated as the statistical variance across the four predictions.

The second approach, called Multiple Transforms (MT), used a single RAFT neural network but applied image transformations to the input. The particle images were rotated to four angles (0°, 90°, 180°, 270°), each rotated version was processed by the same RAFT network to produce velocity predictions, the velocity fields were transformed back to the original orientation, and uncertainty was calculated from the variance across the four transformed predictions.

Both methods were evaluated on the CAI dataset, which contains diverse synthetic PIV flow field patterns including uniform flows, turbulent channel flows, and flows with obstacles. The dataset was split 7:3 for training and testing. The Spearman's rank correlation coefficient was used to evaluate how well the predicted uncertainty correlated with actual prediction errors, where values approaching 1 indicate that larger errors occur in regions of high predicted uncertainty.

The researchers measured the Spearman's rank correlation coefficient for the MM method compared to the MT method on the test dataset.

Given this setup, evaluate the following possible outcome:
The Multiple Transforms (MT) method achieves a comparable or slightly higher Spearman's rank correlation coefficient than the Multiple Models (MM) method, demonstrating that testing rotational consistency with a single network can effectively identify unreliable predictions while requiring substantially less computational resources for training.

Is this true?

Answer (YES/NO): NO